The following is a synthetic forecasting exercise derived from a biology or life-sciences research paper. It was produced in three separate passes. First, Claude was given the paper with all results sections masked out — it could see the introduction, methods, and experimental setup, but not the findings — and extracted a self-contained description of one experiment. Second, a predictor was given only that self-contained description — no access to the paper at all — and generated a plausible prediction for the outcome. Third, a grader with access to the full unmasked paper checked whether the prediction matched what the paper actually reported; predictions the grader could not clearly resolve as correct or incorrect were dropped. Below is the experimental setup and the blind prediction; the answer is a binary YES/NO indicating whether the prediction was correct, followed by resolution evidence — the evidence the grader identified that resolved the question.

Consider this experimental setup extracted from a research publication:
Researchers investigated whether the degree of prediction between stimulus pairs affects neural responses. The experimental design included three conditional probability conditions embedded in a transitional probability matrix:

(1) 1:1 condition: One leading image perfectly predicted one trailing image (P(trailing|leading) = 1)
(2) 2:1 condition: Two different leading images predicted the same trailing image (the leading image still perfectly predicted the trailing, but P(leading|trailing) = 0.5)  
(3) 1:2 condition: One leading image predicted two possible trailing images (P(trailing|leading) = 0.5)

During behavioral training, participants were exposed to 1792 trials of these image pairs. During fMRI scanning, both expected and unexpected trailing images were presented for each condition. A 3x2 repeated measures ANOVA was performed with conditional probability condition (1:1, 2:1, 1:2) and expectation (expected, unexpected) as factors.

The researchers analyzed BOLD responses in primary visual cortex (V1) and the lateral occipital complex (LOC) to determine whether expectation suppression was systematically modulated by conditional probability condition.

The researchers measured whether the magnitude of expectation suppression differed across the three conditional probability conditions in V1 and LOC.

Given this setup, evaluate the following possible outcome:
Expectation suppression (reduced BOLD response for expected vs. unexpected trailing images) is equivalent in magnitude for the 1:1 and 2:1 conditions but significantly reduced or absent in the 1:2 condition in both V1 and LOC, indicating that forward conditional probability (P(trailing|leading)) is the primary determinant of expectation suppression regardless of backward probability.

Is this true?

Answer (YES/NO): NO